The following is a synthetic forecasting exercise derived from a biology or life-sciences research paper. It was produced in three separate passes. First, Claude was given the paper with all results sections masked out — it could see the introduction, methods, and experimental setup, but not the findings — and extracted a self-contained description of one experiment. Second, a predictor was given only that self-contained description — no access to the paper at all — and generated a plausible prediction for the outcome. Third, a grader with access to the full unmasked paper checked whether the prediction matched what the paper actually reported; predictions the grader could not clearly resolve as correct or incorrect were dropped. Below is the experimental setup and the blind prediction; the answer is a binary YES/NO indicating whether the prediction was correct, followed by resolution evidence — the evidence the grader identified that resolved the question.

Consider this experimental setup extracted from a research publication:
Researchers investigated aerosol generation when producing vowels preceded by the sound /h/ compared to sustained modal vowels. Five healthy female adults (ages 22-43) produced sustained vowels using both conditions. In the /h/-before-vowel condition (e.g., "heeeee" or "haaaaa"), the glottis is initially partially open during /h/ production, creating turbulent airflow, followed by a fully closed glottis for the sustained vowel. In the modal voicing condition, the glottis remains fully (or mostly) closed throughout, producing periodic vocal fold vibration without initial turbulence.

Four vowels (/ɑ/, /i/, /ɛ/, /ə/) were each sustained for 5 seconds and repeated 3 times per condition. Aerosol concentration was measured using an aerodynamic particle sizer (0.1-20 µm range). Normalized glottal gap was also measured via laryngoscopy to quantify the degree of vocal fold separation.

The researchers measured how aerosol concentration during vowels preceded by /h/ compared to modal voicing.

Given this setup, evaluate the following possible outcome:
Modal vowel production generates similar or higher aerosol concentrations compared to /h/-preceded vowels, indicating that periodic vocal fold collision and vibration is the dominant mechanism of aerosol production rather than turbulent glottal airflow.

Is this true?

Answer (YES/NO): NO